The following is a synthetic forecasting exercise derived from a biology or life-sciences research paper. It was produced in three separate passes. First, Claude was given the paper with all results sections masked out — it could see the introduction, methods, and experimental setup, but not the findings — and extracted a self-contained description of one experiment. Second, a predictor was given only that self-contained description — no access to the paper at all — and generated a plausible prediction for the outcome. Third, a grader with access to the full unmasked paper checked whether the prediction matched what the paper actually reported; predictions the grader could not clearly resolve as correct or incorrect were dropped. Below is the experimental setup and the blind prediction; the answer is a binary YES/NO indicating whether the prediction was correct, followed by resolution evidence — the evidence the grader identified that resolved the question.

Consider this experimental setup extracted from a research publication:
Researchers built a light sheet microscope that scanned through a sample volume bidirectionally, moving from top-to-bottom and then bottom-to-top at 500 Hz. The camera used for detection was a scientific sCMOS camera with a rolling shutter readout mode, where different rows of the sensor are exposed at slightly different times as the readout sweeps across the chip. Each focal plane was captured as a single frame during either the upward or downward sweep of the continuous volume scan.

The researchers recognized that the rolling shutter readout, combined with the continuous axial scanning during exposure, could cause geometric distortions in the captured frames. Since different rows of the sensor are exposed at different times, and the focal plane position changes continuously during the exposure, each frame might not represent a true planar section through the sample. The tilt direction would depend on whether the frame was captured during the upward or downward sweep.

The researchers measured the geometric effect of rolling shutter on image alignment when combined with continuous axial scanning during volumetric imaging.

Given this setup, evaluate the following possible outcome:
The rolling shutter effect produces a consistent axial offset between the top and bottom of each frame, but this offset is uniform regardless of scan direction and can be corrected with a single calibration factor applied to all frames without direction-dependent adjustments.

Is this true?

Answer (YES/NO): NO